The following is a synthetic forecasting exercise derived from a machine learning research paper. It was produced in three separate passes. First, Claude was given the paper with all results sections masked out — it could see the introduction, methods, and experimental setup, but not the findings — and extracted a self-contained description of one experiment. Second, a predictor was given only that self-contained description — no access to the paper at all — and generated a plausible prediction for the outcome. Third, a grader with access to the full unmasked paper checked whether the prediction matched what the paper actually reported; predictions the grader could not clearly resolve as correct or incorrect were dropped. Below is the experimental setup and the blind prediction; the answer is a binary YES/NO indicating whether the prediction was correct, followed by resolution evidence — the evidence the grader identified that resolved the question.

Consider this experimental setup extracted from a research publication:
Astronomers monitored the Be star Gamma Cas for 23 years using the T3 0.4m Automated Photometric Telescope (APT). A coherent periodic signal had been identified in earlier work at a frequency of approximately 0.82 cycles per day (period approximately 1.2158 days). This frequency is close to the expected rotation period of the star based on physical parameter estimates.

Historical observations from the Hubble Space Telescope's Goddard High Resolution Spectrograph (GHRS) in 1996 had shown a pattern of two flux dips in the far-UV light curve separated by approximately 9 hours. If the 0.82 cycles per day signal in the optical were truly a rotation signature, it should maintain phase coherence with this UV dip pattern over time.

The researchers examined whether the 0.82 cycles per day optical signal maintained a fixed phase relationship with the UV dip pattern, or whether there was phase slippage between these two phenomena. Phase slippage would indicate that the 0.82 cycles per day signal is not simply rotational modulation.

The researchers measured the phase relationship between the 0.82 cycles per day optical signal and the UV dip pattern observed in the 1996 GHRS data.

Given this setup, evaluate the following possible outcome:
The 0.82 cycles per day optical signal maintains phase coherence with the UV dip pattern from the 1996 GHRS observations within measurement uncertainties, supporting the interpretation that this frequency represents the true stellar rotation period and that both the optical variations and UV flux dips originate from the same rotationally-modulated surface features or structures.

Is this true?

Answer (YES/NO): NO